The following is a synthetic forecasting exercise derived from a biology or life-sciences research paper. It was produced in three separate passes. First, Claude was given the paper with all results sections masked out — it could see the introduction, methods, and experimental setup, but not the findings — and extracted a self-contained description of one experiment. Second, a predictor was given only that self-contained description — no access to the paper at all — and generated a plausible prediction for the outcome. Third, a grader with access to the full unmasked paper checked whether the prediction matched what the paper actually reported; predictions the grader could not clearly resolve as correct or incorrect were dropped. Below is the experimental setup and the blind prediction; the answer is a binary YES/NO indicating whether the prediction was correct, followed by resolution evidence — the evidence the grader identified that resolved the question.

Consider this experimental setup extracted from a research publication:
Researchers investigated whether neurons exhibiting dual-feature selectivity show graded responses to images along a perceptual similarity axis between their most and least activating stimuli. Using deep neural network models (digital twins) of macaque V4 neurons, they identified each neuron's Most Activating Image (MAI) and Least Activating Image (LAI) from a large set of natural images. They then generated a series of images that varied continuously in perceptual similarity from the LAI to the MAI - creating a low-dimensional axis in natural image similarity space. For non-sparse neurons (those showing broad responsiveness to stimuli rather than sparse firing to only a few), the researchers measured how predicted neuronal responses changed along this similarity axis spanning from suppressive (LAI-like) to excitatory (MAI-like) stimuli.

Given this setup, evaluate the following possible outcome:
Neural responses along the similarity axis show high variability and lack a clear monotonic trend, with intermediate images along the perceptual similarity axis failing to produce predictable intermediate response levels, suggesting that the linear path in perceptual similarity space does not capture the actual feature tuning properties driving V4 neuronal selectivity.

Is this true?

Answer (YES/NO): NO